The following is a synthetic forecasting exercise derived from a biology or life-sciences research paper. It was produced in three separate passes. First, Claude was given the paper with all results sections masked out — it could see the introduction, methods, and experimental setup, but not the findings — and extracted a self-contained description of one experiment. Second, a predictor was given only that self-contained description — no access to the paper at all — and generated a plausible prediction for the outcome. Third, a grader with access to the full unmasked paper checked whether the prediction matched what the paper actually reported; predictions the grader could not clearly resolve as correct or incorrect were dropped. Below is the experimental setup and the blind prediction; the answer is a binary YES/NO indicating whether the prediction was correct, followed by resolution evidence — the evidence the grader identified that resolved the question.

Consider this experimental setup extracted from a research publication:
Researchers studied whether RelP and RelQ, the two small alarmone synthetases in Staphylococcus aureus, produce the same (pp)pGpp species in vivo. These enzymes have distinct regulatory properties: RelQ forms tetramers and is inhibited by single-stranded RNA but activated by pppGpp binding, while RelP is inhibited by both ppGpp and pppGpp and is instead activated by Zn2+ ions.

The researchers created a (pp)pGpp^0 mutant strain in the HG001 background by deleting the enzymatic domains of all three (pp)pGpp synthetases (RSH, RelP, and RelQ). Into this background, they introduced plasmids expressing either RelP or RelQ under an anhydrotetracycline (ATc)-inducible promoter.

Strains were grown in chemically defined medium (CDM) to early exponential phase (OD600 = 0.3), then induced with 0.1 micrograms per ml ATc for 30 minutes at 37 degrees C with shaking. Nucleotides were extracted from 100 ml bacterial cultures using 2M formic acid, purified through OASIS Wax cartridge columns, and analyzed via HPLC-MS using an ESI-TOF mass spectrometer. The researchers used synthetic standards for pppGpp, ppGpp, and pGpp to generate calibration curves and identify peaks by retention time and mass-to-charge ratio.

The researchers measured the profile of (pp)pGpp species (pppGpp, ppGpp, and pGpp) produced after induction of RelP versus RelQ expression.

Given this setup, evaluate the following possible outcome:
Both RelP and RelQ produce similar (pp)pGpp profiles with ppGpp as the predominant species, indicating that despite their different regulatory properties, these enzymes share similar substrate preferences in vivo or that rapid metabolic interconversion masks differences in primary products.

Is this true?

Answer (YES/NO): NO